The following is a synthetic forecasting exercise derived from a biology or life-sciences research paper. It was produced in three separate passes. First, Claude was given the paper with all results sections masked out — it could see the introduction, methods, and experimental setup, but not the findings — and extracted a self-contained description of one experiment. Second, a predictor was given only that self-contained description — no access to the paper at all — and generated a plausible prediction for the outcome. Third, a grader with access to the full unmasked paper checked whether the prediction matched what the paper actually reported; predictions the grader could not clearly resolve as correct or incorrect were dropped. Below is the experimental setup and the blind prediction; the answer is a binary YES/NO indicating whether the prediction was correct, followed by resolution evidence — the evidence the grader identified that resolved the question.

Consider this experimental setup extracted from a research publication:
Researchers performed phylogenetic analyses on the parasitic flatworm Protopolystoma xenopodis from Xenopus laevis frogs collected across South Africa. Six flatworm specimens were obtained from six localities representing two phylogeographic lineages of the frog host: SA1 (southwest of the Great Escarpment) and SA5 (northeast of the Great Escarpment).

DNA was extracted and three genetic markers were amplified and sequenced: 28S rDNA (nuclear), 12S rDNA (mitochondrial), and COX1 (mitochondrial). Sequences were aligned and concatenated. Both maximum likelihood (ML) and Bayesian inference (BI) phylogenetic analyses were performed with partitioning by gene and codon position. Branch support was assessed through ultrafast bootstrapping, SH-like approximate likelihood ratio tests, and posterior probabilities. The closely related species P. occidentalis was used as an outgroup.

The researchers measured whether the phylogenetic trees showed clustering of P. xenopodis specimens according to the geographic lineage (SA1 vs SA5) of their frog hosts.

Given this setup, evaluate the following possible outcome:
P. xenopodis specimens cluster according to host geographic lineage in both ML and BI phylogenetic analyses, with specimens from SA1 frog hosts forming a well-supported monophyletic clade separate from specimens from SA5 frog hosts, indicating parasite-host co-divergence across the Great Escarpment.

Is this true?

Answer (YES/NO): NO